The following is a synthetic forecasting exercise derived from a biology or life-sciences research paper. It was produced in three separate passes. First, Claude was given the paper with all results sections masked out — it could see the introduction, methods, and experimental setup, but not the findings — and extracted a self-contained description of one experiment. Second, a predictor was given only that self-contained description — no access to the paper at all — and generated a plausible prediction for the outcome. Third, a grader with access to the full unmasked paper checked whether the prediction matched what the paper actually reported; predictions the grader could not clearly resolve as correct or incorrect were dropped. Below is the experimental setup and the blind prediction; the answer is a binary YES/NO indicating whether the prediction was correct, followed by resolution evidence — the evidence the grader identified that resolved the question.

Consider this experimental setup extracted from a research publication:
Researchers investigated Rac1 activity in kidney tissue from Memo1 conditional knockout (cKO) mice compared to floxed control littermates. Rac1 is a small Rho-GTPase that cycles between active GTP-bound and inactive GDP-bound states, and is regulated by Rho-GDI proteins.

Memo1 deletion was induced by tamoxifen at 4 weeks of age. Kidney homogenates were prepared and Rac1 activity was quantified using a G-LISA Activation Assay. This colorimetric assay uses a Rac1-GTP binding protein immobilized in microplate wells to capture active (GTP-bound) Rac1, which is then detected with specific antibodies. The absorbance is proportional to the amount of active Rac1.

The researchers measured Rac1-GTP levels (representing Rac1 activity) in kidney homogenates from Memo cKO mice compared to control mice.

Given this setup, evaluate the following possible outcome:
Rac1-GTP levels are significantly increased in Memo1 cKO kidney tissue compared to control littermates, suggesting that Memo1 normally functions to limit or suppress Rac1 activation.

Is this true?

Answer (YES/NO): NO